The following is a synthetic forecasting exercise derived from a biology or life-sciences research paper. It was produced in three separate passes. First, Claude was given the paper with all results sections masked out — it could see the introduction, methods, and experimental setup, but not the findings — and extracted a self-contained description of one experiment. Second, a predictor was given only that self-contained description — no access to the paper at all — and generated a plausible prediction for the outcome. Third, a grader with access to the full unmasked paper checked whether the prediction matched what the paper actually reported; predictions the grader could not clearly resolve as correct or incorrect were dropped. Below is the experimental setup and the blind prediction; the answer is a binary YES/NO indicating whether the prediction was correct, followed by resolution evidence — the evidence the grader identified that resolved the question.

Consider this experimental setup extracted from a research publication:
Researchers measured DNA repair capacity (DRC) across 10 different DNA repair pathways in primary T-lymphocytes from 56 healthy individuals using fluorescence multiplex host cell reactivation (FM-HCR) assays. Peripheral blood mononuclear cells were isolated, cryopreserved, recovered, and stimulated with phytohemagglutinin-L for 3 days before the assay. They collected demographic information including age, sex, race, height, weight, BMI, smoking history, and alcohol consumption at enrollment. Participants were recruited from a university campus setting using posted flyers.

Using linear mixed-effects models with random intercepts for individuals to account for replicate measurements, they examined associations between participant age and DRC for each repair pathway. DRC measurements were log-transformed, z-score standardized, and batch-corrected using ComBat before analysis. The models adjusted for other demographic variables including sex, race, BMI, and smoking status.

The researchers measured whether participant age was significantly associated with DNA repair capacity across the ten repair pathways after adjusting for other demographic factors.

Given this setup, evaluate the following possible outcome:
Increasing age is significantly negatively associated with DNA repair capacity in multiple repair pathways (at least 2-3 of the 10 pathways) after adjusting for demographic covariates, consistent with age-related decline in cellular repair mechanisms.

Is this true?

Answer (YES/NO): NO